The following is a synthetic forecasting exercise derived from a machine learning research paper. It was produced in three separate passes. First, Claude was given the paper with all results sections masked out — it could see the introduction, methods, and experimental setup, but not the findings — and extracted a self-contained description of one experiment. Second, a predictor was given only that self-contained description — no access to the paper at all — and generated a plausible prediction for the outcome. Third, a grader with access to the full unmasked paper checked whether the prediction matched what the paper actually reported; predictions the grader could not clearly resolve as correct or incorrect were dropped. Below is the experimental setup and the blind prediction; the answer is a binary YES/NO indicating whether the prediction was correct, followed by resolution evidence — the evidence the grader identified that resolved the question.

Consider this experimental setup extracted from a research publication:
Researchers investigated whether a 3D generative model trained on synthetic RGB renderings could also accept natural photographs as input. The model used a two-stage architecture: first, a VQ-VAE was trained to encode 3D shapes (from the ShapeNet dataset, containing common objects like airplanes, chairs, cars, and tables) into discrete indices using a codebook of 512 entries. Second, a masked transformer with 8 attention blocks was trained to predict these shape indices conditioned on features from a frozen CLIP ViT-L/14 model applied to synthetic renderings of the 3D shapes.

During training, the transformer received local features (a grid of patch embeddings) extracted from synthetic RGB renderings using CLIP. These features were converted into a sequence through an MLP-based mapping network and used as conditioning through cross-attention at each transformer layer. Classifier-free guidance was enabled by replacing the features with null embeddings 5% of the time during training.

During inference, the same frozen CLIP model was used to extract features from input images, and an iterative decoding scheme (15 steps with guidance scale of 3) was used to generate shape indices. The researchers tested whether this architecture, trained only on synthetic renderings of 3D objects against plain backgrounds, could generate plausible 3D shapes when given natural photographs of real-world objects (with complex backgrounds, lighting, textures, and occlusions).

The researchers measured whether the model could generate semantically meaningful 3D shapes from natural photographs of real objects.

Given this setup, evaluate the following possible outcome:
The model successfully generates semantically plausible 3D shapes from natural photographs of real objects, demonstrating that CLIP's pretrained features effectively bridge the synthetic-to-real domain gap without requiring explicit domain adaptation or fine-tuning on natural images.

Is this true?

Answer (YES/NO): YES